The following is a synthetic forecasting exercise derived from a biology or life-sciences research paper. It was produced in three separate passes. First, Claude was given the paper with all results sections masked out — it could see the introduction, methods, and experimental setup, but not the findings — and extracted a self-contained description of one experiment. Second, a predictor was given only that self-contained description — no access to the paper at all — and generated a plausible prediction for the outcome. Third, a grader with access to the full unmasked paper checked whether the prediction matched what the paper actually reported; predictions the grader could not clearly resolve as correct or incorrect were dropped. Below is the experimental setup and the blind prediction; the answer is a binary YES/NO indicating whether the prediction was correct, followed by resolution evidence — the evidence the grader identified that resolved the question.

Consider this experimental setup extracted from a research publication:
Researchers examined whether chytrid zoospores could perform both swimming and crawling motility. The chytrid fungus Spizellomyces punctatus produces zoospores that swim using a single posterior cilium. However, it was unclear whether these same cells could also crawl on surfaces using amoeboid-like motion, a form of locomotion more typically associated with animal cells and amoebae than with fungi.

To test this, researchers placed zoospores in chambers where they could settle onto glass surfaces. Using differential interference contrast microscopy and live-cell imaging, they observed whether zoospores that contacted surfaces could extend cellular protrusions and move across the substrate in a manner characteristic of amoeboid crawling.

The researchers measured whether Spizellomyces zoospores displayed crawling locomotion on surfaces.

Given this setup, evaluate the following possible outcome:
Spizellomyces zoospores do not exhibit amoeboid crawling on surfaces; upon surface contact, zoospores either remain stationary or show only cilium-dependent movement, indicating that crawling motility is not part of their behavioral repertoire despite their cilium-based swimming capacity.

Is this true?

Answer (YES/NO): NO